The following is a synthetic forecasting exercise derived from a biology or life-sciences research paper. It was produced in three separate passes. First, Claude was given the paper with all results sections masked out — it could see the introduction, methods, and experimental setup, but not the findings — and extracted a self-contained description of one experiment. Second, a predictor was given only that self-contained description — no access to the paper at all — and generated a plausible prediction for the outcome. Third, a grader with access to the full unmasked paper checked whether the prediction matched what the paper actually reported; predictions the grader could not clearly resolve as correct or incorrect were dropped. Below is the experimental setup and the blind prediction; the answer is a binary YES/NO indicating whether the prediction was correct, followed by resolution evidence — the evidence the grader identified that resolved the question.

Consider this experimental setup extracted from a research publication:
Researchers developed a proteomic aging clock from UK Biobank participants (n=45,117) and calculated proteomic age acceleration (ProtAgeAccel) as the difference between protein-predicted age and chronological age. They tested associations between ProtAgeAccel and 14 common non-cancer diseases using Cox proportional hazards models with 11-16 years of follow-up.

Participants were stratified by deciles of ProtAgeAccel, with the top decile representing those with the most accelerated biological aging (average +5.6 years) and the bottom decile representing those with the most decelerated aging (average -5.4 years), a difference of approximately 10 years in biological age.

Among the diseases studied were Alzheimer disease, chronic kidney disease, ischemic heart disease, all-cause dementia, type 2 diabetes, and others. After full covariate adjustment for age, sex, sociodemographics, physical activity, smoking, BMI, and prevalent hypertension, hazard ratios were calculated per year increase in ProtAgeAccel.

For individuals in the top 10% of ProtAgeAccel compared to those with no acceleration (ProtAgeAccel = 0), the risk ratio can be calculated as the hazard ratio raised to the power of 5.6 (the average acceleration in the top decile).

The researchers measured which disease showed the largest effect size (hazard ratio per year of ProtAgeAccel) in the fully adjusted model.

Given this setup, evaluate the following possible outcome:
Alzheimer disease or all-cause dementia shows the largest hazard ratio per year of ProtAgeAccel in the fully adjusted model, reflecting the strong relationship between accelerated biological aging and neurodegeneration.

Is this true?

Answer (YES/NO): YES